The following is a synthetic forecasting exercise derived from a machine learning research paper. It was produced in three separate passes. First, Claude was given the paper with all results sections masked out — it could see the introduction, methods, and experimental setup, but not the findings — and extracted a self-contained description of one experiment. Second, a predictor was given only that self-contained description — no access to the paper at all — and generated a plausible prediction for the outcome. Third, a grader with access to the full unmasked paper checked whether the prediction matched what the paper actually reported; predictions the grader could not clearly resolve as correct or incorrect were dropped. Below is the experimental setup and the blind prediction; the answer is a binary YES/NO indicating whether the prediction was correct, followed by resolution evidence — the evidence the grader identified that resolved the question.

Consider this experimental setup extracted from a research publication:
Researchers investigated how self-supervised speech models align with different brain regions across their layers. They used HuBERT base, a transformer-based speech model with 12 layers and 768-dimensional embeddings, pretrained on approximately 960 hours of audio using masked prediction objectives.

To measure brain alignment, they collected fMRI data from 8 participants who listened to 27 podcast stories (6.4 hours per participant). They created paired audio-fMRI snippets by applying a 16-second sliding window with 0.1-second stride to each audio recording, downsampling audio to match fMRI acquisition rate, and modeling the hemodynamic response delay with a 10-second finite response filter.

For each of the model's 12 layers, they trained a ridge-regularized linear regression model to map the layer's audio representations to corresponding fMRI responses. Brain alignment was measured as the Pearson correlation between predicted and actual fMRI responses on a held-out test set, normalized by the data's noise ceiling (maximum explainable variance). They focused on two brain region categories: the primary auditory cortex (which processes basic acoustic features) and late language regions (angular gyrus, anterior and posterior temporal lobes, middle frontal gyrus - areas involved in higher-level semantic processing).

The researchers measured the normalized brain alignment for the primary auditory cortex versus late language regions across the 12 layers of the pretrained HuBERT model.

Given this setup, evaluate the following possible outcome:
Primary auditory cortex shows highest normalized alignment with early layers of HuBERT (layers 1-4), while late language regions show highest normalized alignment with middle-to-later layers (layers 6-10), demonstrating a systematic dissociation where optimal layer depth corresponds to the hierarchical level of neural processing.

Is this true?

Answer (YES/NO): NO